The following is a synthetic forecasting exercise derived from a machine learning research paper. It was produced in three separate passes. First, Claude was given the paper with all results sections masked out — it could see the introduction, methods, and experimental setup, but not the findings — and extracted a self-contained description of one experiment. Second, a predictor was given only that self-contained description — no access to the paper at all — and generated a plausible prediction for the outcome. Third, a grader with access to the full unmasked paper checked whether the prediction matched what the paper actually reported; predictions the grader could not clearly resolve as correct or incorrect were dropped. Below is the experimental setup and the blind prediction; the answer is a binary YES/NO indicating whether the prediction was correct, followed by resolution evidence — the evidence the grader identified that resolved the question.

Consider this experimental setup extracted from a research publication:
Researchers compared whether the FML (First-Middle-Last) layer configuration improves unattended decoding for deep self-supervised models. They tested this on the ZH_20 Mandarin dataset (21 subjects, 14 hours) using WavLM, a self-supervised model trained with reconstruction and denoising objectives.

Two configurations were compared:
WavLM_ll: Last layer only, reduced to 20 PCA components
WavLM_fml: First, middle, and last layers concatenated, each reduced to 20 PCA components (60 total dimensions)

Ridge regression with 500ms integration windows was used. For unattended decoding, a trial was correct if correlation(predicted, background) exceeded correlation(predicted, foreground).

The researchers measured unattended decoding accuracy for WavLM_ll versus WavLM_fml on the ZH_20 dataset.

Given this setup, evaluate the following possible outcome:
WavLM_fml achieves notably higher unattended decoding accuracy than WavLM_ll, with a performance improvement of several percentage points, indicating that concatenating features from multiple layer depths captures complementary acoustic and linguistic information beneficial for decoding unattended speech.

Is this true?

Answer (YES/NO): YES